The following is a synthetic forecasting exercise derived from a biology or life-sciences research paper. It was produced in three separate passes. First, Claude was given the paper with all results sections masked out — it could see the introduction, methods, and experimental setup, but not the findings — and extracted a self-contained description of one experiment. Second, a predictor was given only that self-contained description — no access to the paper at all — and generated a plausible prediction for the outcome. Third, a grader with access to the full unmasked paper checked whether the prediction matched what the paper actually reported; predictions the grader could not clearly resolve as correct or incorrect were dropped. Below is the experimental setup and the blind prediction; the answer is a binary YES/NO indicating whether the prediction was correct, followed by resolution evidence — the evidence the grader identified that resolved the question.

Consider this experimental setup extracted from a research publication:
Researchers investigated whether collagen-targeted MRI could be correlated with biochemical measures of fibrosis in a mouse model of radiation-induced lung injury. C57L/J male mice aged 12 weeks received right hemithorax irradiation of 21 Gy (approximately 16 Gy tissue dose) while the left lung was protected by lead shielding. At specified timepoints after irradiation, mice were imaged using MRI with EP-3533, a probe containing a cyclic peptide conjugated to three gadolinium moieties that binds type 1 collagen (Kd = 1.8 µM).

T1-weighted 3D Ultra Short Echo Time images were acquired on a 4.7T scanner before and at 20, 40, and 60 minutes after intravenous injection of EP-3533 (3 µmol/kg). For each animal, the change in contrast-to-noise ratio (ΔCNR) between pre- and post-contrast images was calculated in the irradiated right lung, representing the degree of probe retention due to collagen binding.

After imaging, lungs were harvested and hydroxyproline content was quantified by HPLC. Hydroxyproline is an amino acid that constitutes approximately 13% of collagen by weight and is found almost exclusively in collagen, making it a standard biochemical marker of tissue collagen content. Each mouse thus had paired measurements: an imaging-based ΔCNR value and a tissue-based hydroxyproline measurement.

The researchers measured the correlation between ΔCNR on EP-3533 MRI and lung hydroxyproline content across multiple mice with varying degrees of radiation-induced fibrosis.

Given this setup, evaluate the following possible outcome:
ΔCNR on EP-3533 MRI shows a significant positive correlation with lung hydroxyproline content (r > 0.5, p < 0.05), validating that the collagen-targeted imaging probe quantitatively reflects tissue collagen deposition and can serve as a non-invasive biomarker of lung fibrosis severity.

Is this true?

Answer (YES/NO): YES